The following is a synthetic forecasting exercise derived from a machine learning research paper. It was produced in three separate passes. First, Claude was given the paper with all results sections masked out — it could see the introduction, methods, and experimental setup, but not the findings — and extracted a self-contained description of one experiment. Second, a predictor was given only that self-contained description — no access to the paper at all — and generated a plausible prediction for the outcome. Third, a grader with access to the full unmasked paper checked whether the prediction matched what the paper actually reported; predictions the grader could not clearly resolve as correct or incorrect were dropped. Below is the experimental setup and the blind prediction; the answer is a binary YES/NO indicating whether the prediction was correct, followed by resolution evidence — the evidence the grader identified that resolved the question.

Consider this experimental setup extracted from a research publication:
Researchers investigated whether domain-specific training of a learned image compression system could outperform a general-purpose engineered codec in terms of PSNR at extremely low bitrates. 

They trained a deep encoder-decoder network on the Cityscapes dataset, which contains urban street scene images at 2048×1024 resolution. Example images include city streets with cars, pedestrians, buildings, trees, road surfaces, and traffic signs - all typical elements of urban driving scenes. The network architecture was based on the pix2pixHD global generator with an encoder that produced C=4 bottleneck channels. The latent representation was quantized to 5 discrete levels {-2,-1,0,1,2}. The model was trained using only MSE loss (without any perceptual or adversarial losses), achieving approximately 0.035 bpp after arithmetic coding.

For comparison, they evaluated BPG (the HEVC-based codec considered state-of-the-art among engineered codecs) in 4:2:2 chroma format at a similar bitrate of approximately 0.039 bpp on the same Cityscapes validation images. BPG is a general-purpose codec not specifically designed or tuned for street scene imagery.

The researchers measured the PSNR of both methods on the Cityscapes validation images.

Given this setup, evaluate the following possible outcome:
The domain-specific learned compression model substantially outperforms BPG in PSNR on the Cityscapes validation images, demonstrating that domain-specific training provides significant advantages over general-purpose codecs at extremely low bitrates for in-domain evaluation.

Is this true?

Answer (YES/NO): NO